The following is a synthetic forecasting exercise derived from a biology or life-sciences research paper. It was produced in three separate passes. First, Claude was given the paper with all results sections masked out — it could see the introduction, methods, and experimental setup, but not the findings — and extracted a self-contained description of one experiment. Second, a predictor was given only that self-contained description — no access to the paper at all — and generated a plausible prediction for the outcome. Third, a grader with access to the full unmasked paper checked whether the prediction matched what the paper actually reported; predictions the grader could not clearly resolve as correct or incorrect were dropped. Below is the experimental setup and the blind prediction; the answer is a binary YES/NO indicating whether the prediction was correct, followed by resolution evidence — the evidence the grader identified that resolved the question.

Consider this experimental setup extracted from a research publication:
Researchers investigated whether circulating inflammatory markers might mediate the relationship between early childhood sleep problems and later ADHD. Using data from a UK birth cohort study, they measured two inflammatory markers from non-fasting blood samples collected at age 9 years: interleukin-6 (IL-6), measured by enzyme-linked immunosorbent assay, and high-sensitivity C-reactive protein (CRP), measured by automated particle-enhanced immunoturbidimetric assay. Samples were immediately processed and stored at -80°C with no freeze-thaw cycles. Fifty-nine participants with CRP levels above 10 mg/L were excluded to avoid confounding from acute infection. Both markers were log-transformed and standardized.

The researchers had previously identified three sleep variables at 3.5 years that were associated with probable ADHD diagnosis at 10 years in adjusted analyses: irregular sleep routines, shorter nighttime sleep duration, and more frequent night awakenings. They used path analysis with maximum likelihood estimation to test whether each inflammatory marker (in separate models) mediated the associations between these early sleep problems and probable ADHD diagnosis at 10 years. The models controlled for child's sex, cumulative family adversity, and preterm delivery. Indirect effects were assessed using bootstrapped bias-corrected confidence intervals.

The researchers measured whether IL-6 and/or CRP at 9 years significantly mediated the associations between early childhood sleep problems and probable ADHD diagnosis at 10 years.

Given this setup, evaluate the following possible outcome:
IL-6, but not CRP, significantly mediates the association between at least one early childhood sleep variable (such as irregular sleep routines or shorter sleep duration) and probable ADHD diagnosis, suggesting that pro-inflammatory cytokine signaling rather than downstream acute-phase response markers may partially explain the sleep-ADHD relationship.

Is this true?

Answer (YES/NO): YES